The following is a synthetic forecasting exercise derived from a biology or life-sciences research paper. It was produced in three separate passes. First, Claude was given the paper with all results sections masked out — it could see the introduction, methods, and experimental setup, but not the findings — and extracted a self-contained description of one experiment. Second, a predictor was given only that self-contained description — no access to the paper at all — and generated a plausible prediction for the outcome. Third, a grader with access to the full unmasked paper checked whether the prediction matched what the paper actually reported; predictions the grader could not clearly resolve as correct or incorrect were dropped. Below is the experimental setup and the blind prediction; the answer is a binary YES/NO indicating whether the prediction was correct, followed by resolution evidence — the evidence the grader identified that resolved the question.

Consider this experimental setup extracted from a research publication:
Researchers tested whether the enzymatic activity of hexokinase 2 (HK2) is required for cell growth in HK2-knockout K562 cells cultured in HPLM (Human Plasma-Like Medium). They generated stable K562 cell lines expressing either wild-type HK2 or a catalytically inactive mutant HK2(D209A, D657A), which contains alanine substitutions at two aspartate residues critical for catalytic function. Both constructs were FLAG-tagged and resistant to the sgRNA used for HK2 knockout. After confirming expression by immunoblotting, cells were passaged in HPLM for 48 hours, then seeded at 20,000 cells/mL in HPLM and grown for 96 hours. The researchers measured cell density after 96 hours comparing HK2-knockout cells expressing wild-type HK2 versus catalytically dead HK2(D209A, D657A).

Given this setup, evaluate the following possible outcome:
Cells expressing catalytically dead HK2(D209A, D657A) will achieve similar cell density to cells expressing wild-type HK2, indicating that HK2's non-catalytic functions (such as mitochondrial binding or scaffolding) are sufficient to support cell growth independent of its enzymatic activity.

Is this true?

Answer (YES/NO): NO